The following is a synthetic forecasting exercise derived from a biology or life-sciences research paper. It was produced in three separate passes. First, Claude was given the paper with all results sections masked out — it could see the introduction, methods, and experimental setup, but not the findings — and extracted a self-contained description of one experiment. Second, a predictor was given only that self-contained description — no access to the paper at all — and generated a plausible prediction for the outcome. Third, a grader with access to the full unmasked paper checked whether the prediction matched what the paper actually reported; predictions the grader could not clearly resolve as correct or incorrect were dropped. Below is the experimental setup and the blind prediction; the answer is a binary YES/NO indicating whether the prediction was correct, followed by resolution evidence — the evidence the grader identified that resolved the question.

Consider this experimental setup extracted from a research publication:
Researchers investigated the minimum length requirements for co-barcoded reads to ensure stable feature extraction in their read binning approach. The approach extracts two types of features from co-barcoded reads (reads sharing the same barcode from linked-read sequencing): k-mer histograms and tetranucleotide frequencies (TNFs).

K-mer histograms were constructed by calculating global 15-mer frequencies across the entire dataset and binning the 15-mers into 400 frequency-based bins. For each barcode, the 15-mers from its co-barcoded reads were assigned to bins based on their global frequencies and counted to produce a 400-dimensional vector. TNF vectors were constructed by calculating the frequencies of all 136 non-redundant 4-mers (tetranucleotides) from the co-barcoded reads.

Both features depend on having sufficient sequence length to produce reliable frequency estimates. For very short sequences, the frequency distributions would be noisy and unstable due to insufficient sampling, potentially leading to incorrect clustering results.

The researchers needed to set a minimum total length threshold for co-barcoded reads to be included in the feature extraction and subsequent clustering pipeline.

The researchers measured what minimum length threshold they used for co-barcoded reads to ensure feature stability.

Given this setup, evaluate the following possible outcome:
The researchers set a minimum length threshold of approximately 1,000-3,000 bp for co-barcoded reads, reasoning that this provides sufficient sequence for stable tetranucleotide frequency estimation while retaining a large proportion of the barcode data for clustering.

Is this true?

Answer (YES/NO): YES